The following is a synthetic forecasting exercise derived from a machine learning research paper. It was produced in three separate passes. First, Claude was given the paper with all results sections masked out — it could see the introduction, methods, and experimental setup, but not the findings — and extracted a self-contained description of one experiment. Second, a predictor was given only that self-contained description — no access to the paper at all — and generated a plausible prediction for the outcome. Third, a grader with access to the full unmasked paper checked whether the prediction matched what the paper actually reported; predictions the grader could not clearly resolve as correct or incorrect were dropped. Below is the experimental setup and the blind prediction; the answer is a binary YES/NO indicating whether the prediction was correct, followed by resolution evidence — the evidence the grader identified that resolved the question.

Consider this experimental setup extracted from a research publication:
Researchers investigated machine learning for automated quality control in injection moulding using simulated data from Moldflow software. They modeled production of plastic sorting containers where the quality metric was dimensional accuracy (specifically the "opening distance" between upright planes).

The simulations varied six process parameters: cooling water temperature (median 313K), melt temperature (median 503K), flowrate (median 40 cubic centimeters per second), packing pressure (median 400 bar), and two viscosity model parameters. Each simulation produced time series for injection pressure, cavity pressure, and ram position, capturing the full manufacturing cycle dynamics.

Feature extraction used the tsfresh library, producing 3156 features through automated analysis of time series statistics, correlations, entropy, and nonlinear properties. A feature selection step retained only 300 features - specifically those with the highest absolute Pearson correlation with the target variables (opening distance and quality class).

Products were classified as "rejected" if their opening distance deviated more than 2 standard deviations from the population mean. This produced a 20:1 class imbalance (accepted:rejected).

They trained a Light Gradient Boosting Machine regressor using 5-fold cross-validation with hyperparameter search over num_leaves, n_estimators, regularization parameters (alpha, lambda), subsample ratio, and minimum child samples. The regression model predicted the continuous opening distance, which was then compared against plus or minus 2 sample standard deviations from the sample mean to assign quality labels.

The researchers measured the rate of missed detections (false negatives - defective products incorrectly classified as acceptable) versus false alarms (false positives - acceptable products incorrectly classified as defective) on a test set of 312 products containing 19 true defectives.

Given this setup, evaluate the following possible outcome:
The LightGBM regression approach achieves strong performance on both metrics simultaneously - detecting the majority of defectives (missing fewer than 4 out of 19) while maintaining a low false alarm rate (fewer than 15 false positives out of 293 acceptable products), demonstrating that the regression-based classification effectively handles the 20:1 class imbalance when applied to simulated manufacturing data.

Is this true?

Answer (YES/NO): YES